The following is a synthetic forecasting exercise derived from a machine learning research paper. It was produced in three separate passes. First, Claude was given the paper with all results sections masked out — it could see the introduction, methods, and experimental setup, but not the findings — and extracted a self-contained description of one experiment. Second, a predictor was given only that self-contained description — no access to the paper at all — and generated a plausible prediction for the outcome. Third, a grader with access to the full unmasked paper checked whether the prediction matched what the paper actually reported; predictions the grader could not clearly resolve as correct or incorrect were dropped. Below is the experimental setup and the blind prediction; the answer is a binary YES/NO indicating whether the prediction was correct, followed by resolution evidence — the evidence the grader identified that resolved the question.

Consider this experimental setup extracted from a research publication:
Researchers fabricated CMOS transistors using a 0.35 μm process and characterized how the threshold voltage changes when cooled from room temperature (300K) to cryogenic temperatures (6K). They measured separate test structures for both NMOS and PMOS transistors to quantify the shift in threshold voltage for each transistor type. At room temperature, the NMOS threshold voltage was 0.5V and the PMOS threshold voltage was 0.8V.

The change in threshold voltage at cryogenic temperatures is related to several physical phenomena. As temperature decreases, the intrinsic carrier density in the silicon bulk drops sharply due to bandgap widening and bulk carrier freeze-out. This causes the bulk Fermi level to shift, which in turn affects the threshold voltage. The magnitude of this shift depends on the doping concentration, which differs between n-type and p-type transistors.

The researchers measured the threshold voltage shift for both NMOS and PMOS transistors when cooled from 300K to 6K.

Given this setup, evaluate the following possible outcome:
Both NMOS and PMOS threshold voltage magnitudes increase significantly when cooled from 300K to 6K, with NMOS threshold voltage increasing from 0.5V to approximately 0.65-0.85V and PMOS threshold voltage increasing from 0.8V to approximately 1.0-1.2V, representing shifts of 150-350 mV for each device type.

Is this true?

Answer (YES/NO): NO